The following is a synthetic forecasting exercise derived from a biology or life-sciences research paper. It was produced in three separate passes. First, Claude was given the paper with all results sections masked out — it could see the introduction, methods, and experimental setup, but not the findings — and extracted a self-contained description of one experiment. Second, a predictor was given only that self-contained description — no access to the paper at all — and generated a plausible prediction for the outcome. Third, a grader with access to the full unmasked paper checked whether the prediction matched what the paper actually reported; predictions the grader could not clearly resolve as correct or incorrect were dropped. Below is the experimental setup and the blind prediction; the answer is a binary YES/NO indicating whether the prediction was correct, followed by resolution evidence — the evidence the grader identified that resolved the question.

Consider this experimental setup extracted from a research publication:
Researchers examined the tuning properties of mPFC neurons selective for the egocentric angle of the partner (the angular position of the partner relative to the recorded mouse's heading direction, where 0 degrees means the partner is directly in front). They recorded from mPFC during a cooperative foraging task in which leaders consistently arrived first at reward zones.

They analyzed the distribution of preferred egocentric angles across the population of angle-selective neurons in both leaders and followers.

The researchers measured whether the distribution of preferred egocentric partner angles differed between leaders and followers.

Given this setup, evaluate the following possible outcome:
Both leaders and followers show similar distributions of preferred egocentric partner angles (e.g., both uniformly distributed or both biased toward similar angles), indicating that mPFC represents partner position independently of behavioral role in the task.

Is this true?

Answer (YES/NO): NO